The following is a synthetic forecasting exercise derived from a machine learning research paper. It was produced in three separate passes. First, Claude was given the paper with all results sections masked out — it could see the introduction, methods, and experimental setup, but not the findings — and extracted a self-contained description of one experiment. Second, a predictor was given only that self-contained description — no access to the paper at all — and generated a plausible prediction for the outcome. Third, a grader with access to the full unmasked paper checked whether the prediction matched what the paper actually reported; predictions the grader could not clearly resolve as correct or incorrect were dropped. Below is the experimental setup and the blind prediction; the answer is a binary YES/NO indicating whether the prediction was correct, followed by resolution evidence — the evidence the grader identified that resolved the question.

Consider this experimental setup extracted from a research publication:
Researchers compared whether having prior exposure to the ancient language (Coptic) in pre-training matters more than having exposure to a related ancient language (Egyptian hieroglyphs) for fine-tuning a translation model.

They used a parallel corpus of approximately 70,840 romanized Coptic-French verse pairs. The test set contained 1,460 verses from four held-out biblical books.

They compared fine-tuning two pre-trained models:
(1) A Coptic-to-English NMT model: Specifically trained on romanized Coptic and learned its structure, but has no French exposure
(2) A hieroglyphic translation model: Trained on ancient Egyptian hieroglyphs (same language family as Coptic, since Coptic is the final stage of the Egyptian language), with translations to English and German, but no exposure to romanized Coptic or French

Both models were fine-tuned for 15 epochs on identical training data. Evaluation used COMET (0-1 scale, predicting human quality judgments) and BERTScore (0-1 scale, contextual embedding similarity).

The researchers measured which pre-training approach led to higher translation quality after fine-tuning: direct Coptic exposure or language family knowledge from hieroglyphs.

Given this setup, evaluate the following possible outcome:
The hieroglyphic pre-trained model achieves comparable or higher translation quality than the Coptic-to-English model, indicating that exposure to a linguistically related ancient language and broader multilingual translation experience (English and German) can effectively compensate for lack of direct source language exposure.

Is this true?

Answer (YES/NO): YES